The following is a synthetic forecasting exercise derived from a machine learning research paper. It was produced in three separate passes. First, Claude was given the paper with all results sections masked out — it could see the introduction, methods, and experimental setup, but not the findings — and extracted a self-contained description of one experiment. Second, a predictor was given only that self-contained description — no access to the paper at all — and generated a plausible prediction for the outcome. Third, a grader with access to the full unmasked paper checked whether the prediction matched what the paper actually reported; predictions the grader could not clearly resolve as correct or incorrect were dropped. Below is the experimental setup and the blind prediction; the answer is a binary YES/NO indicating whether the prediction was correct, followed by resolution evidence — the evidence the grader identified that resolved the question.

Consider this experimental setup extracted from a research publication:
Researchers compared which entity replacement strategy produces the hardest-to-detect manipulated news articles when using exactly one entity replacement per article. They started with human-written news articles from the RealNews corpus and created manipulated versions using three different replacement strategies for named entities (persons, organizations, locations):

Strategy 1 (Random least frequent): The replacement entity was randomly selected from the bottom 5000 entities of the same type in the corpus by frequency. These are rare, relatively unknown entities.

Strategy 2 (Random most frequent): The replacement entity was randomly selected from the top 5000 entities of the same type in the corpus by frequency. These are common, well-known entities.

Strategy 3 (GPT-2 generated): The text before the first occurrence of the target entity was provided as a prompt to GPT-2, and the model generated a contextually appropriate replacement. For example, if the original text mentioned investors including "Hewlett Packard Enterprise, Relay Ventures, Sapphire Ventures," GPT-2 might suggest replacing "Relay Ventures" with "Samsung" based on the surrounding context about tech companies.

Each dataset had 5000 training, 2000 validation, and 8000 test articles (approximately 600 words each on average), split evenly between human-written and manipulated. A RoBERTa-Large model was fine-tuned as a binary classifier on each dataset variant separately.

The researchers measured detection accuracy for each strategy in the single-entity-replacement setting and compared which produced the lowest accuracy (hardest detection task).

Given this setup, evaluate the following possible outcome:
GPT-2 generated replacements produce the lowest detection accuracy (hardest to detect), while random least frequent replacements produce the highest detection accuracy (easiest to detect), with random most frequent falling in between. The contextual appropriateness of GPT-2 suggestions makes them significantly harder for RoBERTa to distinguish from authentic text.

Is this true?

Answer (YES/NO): NO